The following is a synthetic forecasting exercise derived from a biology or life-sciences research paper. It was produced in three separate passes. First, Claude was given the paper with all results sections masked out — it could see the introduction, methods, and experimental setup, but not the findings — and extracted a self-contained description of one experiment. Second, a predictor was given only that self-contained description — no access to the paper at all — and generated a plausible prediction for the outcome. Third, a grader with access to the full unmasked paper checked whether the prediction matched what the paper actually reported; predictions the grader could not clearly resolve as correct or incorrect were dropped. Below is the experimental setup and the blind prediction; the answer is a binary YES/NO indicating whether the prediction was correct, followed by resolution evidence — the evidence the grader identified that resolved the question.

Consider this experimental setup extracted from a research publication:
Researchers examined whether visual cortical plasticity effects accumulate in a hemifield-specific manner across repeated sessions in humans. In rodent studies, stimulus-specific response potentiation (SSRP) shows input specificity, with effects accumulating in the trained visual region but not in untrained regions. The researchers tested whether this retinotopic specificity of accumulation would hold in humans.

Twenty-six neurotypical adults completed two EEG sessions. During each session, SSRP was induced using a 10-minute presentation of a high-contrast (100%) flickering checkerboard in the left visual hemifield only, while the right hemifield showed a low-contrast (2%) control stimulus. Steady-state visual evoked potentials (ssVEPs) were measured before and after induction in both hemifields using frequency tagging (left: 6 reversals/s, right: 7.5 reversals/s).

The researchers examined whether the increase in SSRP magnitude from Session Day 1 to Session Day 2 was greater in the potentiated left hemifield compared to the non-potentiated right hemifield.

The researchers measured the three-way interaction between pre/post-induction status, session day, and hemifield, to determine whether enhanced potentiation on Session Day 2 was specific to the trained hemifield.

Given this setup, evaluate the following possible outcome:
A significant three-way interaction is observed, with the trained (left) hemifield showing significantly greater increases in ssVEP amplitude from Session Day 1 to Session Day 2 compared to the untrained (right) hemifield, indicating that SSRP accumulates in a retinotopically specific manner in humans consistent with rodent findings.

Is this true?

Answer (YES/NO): NO